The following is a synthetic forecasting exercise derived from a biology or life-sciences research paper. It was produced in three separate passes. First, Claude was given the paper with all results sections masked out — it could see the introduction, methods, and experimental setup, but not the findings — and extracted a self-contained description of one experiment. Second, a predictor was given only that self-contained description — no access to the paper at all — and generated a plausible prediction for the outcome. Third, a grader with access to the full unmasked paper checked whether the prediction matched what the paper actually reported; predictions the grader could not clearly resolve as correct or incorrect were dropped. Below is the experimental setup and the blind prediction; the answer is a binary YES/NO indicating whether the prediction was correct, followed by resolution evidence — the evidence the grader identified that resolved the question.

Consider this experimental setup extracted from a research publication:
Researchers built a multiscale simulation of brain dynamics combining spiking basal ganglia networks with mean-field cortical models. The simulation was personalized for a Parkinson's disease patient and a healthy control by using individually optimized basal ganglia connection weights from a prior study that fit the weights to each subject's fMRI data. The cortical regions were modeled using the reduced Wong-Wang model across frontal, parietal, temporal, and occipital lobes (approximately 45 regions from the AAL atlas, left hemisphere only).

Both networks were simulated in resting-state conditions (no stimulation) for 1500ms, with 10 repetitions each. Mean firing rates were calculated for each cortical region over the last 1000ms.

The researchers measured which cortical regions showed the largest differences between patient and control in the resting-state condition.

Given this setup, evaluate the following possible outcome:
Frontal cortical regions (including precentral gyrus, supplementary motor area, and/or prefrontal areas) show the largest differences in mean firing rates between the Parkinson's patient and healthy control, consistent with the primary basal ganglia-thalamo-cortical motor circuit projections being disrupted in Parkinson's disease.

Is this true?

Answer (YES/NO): YES